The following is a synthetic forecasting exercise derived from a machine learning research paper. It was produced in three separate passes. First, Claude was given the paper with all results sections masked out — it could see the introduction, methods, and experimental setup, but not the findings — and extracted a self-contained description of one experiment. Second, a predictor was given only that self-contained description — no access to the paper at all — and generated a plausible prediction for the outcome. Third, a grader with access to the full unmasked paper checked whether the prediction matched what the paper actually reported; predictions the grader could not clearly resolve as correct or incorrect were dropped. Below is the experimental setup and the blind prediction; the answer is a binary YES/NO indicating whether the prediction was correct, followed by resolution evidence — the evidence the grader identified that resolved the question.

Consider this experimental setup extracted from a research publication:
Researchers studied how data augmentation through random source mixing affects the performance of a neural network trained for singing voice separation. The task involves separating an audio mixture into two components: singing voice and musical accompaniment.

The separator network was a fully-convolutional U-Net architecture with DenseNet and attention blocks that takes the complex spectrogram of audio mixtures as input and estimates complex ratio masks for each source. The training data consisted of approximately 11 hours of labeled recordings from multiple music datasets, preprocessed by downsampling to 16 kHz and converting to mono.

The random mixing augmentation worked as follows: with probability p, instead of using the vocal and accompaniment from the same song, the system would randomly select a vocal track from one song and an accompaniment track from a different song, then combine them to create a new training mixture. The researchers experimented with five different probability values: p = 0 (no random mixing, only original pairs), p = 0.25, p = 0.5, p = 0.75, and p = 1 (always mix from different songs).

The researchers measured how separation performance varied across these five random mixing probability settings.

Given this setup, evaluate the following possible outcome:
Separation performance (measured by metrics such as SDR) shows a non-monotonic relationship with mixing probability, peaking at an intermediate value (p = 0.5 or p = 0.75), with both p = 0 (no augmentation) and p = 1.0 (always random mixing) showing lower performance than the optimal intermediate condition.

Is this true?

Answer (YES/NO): NO